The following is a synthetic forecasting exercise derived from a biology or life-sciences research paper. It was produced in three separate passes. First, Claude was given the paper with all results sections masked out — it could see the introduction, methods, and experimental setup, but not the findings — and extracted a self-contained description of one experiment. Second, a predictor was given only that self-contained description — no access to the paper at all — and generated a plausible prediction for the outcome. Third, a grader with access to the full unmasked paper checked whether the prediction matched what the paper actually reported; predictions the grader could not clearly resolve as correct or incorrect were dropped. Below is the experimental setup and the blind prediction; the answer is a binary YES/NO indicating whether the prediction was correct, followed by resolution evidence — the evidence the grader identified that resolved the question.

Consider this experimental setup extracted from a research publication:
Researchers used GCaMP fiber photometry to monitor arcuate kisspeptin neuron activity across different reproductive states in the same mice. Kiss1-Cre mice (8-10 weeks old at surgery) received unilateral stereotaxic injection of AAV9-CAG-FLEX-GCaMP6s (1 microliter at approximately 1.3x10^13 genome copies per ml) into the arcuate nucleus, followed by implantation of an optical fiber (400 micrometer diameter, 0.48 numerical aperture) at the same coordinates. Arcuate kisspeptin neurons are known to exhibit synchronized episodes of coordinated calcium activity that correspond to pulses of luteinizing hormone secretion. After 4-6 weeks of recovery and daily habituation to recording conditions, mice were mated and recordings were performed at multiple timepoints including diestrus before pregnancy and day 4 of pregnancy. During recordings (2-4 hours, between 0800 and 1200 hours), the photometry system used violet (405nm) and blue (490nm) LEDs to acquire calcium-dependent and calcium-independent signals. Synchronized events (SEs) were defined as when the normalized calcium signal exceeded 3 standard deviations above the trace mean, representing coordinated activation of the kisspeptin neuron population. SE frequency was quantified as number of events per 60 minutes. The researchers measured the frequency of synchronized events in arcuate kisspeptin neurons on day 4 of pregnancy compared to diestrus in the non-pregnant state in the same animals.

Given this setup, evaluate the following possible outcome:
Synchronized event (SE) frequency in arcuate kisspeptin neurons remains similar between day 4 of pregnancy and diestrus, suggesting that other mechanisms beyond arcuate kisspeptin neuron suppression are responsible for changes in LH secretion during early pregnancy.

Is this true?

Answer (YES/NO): NO